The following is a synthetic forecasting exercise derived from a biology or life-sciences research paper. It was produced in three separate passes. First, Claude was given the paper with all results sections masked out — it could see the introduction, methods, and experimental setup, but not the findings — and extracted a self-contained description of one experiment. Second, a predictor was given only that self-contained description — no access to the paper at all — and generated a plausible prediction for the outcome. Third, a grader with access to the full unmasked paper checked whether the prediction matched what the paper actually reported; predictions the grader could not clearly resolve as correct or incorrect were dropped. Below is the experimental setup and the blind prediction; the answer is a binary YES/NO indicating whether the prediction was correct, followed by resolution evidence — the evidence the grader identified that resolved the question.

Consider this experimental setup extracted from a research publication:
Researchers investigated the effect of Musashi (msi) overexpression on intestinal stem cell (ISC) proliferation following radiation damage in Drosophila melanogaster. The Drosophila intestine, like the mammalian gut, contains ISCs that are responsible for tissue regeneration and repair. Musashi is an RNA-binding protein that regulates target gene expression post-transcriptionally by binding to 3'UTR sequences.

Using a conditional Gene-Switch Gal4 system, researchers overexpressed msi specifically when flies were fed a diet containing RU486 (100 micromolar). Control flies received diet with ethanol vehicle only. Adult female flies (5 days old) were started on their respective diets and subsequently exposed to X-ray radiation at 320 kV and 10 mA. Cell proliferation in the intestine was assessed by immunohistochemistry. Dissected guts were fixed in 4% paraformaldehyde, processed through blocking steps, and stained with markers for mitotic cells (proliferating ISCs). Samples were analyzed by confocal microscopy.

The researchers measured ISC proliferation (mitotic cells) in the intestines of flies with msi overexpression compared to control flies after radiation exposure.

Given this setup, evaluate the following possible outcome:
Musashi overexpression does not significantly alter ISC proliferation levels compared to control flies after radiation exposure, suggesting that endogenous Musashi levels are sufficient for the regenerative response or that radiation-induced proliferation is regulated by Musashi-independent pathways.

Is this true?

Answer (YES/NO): NO